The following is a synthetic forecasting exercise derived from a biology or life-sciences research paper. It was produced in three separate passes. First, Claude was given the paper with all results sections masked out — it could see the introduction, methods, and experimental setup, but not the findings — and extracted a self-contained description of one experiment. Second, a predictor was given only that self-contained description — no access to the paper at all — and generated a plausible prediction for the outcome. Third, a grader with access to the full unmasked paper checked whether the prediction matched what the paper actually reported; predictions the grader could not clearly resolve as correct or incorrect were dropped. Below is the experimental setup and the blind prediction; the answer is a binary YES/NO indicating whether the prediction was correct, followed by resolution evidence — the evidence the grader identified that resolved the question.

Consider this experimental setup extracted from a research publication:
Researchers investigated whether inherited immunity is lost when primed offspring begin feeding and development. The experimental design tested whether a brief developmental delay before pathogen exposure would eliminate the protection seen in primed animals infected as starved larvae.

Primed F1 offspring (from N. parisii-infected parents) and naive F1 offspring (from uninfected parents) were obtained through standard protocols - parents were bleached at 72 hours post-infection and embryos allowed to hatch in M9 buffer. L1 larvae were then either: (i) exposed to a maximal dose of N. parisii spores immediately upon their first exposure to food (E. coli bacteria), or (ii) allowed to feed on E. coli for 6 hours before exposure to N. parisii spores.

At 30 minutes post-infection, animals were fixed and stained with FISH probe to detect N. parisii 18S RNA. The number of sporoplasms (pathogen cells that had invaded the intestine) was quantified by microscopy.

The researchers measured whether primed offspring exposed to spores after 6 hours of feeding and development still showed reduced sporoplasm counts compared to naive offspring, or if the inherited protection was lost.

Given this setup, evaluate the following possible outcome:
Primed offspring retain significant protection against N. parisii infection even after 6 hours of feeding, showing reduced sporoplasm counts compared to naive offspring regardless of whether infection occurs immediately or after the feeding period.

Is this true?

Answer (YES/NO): YES